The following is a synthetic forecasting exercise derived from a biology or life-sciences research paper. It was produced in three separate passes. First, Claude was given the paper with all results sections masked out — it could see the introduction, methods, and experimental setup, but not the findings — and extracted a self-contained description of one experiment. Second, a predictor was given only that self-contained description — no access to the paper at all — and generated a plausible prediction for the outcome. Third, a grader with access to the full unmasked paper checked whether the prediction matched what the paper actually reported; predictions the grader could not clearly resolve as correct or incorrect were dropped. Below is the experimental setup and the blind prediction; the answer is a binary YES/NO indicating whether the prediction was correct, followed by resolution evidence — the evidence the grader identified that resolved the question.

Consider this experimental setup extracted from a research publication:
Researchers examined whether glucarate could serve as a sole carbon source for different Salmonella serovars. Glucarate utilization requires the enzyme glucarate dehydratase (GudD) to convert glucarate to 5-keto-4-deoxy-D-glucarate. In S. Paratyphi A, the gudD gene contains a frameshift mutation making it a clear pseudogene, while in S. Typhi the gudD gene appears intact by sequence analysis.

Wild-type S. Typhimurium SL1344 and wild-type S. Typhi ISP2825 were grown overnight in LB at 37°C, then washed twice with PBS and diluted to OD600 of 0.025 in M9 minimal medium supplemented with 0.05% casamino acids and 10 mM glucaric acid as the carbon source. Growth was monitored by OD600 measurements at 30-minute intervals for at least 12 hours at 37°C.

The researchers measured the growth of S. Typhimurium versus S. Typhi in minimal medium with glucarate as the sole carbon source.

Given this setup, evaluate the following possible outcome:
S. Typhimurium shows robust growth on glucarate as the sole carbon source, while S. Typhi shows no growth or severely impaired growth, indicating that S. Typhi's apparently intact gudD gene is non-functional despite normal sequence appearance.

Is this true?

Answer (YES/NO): NO